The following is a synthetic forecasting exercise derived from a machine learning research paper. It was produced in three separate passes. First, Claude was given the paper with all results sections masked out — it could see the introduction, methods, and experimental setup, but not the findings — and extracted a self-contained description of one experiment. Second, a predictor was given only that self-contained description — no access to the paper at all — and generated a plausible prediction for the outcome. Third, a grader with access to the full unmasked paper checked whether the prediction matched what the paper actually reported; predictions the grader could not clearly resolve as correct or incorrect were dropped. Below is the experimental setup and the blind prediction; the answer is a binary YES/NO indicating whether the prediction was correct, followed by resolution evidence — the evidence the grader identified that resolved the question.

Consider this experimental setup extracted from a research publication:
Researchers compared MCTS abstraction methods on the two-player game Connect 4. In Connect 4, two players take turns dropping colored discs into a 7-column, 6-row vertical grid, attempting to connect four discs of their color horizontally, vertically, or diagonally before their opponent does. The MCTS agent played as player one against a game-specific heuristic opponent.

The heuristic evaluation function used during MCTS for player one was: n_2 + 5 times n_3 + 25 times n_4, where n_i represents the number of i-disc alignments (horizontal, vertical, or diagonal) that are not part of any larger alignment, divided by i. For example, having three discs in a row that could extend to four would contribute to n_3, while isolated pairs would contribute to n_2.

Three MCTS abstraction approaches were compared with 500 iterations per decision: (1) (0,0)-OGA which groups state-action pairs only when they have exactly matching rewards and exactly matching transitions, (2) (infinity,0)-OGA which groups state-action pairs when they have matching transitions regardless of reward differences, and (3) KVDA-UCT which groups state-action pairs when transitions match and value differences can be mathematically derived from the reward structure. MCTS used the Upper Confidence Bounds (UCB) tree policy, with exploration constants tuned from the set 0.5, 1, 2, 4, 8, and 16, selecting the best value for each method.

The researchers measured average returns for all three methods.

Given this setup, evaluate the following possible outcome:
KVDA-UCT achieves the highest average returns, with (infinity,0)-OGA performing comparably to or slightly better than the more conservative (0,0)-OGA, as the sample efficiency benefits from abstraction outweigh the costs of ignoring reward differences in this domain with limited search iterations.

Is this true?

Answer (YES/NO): NO